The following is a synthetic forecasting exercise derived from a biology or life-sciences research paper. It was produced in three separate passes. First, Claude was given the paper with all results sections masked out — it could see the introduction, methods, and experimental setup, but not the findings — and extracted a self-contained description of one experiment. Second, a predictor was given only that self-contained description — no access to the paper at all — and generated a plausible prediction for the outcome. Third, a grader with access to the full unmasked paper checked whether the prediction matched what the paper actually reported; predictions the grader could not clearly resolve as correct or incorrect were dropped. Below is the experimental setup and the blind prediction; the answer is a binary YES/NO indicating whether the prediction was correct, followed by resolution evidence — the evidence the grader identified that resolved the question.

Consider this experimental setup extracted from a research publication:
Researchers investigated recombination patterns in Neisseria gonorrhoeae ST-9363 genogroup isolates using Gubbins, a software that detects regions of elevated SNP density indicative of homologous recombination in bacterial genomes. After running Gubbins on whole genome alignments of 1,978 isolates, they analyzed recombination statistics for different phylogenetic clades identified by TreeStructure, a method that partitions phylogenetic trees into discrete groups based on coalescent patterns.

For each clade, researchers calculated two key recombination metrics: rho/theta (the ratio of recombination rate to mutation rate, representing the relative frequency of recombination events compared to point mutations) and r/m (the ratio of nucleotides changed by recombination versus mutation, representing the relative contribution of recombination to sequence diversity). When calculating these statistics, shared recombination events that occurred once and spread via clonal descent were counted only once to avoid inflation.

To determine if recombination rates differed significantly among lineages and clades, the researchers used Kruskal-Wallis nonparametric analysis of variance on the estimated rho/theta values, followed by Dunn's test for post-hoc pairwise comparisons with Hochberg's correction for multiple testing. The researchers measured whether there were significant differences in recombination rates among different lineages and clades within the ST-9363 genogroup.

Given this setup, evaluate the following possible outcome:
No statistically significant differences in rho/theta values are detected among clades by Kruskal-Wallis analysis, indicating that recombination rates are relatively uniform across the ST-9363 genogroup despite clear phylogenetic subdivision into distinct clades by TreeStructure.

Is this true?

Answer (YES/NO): NO